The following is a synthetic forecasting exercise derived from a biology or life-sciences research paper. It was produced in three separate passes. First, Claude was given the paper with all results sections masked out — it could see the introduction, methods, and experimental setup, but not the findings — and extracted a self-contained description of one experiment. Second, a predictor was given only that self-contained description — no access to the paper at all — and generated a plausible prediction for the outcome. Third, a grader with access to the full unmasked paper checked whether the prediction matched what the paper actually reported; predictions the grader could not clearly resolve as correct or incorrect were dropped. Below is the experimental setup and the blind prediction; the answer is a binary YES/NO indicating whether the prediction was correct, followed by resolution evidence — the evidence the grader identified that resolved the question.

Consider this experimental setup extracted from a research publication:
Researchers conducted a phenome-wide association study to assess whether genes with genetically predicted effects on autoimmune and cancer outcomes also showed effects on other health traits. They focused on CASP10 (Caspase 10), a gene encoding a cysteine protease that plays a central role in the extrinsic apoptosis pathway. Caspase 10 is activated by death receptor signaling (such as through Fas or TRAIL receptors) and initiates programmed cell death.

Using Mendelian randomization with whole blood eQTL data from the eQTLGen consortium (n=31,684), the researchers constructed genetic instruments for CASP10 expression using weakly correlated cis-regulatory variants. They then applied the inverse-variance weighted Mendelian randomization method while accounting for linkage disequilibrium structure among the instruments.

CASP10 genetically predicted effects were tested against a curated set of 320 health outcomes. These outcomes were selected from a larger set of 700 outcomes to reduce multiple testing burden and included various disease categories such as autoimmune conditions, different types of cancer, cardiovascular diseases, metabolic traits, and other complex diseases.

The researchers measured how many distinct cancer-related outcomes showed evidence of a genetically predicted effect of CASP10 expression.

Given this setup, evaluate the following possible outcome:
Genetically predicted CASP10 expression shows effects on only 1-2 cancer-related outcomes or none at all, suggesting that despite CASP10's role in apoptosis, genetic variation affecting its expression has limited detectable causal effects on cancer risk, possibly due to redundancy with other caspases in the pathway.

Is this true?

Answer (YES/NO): NO